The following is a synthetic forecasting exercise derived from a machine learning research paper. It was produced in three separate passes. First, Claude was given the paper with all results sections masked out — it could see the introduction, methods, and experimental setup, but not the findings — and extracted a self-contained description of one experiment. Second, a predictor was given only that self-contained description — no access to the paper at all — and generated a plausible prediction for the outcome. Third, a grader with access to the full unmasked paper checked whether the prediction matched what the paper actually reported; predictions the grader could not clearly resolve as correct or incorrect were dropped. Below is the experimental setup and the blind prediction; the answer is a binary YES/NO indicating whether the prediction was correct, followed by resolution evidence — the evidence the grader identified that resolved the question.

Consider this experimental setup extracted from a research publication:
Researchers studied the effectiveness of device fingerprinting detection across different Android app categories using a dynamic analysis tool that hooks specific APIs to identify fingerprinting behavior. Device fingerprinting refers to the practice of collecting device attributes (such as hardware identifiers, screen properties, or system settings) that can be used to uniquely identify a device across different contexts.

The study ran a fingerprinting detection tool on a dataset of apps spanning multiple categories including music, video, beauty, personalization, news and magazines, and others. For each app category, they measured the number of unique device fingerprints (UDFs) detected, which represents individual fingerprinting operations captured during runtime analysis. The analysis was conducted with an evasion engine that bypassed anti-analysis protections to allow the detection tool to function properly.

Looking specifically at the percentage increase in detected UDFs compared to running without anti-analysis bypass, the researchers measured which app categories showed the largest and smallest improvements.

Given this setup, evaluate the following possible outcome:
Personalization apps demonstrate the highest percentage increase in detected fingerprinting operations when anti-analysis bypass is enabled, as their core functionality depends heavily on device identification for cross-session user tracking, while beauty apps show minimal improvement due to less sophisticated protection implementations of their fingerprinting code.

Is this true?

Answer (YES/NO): NO